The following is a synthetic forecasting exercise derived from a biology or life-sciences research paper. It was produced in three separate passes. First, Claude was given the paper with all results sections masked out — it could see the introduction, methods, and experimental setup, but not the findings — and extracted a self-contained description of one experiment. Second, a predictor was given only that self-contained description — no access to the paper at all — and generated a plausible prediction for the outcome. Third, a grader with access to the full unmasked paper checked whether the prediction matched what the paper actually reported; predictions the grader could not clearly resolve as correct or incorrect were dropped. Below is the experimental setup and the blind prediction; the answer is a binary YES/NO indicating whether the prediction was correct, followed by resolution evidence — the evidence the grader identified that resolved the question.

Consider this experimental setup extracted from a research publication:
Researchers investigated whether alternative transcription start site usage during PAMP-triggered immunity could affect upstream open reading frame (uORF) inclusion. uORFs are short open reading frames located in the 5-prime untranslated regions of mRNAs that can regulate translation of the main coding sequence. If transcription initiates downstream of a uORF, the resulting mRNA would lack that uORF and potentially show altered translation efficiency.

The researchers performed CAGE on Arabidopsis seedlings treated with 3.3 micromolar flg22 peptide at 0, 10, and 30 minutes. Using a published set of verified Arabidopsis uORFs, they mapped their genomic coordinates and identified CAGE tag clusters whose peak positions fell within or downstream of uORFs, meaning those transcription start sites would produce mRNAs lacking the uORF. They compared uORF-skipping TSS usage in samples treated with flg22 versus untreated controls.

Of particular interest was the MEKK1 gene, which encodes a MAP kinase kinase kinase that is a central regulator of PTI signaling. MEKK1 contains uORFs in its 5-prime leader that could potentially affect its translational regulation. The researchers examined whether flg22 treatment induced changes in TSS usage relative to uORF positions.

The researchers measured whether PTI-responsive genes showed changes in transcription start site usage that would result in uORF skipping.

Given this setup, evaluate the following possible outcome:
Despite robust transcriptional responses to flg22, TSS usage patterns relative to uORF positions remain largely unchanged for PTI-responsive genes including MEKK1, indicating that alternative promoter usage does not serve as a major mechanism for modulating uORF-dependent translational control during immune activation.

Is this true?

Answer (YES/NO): NO